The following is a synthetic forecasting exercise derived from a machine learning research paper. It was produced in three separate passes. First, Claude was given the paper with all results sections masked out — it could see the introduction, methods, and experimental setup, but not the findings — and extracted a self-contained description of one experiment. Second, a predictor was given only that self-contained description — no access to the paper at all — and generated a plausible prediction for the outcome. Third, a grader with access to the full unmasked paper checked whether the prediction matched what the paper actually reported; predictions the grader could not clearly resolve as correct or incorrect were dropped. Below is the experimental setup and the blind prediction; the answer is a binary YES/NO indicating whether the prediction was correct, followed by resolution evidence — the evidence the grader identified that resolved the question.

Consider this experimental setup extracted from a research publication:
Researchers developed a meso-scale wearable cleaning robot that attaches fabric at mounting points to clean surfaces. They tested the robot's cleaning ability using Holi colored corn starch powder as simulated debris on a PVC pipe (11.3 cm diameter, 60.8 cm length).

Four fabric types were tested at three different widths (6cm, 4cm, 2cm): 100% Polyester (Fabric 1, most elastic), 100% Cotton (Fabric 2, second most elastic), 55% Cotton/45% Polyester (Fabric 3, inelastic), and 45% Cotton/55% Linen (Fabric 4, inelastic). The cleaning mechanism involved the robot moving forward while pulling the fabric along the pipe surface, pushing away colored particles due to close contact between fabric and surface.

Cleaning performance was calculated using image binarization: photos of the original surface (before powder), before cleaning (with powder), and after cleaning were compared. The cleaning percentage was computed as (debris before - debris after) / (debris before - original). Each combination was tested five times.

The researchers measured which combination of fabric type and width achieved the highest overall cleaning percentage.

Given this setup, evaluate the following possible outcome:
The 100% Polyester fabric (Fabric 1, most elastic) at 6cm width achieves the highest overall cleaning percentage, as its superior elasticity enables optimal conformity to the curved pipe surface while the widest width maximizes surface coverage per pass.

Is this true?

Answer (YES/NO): NO